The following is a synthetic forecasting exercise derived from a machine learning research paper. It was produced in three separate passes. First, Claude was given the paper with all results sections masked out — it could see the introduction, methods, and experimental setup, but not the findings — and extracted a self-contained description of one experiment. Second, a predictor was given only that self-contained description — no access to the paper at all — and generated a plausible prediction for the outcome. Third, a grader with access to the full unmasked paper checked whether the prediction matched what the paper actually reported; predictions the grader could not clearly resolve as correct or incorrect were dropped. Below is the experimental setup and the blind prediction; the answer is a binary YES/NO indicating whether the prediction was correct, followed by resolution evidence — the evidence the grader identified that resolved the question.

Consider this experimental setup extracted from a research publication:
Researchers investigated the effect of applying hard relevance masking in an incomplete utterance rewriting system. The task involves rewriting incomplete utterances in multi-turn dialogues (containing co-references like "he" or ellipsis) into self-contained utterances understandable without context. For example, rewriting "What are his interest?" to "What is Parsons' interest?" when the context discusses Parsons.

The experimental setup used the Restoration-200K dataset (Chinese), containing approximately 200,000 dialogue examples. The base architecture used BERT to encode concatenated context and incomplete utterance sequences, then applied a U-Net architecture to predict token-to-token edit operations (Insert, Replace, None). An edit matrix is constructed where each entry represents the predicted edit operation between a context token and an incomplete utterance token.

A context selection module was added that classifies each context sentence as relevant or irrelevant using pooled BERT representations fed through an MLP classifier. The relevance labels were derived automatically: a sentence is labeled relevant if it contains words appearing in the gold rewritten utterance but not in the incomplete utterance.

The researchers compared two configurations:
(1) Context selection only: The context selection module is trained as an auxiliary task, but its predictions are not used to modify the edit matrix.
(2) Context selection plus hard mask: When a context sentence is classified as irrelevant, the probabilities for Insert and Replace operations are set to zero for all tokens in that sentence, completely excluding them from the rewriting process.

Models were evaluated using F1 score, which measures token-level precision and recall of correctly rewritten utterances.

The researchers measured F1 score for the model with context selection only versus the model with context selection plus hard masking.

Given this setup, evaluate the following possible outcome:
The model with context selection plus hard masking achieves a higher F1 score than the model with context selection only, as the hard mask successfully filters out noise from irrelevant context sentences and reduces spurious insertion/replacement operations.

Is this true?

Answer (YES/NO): NO